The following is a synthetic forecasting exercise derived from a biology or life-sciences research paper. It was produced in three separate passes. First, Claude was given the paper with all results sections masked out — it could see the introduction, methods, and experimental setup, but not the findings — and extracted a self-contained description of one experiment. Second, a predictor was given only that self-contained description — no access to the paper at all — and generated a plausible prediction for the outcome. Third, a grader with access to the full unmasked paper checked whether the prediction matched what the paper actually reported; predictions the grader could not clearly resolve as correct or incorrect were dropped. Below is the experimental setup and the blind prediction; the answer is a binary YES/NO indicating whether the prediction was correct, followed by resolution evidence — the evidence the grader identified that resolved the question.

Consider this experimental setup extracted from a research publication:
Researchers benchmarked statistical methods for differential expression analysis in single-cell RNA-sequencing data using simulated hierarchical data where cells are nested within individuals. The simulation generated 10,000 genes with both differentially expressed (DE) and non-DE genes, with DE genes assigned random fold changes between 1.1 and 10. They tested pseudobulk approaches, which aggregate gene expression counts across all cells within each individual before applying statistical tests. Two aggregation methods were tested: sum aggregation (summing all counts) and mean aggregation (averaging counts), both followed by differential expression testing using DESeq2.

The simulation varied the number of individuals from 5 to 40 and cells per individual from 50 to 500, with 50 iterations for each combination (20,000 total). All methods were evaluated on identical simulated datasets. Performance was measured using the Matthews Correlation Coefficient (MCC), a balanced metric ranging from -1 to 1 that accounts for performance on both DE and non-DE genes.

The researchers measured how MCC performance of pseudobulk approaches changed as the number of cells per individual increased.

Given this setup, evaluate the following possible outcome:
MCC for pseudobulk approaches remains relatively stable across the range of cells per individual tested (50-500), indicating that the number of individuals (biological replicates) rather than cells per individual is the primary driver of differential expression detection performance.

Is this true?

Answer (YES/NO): NO